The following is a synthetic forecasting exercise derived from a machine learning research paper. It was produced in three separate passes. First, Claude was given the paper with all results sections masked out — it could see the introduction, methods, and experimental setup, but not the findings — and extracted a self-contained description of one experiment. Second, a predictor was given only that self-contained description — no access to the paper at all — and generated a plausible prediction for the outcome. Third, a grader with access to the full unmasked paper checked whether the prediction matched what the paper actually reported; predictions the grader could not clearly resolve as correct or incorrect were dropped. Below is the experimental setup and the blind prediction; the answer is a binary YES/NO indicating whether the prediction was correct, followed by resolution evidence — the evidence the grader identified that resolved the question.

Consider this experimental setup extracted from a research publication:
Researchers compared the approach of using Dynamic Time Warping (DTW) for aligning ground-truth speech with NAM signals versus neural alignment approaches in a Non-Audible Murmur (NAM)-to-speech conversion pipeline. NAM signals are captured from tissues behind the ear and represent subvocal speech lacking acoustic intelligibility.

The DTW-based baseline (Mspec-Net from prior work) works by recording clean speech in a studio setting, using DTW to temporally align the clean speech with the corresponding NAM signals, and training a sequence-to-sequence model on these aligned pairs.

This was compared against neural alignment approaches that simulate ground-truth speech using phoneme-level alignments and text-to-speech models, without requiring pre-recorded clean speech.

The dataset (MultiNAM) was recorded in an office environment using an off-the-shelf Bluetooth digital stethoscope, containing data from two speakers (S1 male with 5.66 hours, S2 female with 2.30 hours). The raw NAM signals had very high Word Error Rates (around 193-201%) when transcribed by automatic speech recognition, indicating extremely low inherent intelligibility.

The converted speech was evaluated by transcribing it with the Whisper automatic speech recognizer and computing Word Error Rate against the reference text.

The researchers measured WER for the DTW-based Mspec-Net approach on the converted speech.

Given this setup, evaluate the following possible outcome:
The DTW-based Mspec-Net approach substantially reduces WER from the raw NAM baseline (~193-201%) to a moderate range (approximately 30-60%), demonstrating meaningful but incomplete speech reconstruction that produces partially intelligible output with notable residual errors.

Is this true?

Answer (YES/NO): NO